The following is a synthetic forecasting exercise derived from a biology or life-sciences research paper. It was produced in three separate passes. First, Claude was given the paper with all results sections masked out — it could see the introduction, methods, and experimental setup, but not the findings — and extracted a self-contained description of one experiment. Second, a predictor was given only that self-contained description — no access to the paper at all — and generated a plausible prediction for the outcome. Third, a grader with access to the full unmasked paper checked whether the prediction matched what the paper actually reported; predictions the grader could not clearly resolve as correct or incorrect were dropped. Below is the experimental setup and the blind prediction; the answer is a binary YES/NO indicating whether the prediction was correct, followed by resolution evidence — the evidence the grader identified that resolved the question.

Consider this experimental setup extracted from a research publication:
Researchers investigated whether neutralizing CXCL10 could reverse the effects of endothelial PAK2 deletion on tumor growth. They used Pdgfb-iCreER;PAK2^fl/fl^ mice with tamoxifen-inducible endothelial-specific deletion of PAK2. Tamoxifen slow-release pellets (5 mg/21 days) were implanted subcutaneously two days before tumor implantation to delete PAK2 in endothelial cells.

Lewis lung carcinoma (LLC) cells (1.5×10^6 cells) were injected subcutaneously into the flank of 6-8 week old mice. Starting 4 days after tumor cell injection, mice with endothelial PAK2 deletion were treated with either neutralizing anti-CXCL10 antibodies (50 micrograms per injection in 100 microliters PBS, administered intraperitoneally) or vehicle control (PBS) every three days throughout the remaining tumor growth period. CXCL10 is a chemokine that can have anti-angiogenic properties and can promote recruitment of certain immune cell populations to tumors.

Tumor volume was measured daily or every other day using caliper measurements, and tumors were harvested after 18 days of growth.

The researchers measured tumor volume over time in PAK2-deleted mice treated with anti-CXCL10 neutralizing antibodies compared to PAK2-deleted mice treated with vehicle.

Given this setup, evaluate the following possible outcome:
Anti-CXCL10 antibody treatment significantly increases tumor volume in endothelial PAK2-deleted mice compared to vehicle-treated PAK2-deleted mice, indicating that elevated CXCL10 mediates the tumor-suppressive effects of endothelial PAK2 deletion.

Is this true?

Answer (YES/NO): YES